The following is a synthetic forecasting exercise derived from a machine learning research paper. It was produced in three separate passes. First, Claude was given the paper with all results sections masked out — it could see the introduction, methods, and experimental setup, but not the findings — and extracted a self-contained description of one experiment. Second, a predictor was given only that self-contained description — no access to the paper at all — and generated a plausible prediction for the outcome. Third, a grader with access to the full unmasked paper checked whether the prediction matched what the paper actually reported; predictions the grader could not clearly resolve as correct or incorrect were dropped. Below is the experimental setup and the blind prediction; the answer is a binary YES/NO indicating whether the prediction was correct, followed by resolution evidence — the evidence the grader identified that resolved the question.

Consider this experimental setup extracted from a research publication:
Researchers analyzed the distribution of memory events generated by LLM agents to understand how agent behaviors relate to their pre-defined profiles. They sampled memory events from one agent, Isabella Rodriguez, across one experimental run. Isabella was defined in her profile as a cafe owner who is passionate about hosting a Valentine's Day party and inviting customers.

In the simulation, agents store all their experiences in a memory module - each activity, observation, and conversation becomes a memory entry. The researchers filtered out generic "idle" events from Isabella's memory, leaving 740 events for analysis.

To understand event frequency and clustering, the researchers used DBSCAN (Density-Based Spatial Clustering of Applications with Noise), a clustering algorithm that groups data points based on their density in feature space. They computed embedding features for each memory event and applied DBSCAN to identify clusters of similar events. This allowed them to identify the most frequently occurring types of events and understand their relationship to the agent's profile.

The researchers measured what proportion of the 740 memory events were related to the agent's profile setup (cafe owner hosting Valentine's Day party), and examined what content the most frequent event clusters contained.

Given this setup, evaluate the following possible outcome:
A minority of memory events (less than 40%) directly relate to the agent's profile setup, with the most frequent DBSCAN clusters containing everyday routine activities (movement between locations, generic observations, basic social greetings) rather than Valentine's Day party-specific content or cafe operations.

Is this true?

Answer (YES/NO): NO